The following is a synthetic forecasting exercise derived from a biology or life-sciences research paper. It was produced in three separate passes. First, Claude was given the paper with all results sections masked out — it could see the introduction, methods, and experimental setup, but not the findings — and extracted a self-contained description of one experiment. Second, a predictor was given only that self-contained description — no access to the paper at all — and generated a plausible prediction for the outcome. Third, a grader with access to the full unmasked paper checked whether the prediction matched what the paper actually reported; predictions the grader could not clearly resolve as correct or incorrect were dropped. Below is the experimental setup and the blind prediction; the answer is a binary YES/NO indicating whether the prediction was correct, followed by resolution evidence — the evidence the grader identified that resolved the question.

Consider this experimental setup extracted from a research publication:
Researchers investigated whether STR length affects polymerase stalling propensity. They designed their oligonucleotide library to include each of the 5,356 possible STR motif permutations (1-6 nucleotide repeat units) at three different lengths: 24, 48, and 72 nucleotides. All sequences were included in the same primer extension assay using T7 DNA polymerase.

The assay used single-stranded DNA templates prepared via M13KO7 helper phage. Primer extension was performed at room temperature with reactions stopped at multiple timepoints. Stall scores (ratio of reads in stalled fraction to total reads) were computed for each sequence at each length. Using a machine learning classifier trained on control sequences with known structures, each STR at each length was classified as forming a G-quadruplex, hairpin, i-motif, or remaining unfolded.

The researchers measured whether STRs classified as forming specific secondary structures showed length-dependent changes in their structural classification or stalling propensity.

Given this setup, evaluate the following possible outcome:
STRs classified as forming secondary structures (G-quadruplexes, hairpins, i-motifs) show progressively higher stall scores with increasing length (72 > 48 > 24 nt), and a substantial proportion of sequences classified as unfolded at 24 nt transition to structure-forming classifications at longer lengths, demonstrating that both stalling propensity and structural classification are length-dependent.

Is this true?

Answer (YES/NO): YES